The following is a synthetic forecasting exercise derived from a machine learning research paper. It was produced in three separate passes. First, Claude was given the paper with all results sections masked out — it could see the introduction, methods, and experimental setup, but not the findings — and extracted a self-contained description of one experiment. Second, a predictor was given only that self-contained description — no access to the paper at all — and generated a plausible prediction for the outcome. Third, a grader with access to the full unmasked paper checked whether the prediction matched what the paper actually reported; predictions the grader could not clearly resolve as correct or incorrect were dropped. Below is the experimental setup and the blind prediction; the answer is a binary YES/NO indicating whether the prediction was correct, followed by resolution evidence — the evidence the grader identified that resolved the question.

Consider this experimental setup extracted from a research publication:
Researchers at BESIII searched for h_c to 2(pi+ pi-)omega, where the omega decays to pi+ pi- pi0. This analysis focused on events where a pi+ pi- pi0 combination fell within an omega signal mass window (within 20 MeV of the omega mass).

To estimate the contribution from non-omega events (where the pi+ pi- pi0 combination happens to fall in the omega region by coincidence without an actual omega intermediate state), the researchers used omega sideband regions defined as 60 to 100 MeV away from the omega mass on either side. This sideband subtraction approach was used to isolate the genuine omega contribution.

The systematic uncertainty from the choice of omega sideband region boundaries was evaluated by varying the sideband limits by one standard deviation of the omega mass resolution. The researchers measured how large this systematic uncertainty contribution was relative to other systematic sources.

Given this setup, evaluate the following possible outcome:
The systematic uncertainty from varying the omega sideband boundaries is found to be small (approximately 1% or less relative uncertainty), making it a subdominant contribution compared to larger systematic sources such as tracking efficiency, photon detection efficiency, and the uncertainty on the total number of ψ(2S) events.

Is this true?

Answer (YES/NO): NO